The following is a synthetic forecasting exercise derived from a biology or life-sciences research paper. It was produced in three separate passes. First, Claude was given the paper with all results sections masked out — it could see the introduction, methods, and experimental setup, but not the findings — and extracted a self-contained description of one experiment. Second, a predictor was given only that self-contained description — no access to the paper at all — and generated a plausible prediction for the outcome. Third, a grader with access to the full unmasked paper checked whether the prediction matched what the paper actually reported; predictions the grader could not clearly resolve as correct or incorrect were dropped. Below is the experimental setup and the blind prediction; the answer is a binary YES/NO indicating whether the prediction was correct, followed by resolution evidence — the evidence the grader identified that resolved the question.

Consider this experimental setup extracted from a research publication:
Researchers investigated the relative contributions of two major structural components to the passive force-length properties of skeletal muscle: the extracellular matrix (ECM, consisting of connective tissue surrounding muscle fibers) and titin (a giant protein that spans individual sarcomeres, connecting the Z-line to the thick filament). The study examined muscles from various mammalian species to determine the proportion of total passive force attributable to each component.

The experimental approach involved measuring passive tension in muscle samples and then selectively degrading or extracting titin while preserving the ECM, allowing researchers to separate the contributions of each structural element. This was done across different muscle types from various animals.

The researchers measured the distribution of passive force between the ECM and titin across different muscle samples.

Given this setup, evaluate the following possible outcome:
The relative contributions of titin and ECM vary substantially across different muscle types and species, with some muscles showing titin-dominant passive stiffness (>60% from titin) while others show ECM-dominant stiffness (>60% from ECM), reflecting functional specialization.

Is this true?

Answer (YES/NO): NO